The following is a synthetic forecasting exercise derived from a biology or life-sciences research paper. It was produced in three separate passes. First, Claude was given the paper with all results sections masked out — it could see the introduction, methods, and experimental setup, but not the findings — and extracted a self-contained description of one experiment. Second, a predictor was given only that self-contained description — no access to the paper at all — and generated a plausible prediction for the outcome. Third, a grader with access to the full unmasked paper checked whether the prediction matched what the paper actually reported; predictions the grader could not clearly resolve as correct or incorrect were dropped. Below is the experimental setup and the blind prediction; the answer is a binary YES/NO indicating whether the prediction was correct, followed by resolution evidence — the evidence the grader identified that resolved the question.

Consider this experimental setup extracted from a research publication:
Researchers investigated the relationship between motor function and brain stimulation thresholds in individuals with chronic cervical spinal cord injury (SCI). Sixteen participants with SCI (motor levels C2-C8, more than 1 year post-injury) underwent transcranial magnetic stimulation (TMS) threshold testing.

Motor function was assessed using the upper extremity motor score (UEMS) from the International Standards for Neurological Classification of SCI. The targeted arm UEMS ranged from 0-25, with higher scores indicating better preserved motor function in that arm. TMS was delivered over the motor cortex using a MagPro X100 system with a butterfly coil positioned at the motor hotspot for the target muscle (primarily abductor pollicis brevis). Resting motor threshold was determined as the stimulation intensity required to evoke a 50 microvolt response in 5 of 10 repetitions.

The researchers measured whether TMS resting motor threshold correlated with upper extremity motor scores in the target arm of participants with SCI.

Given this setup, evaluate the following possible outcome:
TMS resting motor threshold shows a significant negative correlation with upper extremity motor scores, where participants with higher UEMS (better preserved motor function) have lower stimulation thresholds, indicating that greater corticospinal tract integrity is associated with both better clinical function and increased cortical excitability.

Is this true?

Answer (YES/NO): NO